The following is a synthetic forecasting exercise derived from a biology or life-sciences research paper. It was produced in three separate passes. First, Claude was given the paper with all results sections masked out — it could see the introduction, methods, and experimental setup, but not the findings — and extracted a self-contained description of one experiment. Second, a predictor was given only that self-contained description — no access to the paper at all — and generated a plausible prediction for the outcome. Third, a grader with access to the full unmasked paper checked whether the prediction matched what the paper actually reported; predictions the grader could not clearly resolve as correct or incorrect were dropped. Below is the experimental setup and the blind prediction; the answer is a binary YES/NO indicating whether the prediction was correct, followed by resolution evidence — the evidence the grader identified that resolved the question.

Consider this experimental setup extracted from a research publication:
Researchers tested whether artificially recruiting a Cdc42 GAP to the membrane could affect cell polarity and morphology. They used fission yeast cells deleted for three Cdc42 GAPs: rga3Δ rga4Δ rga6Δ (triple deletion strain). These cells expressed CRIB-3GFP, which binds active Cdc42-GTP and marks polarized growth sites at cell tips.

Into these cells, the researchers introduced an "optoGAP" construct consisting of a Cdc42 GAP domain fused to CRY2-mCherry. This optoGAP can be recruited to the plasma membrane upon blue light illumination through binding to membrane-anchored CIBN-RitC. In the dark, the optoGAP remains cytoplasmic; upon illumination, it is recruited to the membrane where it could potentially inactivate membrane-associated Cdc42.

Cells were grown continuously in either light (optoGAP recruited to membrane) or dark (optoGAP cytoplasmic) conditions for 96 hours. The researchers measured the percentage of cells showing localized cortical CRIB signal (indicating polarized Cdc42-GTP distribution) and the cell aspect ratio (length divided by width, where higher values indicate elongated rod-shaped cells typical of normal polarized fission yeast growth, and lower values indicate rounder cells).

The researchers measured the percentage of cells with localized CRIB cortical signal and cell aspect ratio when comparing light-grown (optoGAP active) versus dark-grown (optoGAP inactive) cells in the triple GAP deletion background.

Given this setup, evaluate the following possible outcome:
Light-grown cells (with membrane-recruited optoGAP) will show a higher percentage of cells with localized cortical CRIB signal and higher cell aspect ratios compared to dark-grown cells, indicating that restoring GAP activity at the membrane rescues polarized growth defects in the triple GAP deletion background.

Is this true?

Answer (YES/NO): YES